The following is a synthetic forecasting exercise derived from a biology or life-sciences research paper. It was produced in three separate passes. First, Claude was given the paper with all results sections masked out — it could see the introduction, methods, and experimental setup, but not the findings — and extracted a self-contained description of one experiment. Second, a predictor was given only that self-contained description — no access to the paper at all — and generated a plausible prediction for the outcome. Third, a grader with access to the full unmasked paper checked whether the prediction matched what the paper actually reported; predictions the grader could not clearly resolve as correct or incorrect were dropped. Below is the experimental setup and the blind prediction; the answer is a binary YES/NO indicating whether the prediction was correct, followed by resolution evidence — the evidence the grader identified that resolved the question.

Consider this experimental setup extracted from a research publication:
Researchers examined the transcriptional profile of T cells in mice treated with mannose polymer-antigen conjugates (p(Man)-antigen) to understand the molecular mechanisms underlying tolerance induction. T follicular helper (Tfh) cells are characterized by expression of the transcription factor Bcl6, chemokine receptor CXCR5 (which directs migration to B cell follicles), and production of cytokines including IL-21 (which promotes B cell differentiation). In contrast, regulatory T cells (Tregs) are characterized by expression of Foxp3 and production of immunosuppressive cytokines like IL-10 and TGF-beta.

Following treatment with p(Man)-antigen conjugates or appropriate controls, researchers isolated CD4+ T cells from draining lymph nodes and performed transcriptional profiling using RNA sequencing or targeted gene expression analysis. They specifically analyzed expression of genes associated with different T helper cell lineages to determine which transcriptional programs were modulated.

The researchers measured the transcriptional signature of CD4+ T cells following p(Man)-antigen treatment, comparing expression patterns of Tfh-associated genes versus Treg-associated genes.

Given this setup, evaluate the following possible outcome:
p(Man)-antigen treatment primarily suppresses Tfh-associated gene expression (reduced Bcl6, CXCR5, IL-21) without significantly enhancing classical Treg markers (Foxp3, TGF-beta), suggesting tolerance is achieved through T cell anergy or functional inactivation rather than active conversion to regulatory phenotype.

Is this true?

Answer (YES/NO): NO